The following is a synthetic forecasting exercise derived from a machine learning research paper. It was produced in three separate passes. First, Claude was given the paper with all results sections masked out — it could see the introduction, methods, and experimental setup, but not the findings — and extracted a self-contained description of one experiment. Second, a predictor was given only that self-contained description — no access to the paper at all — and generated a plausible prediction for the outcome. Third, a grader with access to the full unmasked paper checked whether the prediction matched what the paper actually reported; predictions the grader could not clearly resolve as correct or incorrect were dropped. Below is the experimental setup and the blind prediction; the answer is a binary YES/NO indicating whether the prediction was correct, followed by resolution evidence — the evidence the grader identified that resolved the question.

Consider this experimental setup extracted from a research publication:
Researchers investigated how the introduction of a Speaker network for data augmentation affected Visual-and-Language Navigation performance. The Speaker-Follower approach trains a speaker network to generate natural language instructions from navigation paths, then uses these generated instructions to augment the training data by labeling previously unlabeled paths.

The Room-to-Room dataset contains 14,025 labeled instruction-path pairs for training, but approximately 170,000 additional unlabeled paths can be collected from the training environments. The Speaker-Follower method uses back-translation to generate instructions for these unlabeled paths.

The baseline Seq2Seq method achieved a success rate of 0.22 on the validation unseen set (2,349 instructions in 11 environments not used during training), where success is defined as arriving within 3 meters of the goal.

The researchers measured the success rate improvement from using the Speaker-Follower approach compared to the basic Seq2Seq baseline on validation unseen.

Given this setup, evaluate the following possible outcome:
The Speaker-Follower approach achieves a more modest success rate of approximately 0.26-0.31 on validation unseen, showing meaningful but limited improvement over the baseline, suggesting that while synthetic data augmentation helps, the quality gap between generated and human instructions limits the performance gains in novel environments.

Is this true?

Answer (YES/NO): NO